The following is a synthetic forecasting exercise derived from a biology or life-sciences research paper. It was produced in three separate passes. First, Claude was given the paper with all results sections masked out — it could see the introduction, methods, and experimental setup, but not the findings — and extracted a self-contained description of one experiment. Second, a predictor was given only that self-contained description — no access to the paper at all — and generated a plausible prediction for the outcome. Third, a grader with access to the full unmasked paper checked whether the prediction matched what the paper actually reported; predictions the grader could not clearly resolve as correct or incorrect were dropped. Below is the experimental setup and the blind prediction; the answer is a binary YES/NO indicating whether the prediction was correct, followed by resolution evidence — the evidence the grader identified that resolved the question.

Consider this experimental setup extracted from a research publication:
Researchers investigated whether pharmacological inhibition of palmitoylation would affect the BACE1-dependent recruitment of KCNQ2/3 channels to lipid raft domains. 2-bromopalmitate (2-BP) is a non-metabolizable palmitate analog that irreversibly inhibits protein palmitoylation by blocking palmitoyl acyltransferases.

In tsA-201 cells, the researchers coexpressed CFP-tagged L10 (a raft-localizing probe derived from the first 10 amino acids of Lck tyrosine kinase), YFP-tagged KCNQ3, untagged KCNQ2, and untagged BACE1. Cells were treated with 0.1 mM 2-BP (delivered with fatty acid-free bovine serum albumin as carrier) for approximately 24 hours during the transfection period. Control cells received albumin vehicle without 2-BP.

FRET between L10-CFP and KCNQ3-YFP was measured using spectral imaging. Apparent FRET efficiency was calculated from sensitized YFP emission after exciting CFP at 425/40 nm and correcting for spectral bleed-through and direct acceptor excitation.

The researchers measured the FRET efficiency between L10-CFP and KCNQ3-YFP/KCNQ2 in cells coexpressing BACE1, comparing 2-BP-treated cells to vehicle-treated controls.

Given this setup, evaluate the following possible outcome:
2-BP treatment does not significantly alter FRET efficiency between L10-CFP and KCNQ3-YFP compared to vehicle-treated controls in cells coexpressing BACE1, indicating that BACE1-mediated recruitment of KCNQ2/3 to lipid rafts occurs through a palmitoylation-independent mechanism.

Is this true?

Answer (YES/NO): NO